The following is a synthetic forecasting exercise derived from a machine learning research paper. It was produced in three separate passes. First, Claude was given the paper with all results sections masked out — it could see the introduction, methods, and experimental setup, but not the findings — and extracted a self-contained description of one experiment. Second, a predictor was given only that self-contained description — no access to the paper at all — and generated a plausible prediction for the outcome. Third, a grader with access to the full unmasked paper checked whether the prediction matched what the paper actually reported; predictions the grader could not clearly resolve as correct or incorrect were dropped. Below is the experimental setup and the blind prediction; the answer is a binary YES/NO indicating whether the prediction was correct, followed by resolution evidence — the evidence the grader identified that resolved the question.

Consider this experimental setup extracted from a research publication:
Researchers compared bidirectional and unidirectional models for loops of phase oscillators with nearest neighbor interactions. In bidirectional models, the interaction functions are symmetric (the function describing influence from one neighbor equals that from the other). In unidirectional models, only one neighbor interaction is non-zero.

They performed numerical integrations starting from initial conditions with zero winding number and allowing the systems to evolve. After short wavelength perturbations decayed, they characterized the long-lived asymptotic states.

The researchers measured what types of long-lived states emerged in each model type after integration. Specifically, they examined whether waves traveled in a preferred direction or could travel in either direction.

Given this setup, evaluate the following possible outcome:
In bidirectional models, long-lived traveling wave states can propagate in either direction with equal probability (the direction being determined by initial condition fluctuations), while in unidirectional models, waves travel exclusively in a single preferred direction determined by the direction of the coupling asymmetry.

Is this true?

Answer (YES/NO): YES